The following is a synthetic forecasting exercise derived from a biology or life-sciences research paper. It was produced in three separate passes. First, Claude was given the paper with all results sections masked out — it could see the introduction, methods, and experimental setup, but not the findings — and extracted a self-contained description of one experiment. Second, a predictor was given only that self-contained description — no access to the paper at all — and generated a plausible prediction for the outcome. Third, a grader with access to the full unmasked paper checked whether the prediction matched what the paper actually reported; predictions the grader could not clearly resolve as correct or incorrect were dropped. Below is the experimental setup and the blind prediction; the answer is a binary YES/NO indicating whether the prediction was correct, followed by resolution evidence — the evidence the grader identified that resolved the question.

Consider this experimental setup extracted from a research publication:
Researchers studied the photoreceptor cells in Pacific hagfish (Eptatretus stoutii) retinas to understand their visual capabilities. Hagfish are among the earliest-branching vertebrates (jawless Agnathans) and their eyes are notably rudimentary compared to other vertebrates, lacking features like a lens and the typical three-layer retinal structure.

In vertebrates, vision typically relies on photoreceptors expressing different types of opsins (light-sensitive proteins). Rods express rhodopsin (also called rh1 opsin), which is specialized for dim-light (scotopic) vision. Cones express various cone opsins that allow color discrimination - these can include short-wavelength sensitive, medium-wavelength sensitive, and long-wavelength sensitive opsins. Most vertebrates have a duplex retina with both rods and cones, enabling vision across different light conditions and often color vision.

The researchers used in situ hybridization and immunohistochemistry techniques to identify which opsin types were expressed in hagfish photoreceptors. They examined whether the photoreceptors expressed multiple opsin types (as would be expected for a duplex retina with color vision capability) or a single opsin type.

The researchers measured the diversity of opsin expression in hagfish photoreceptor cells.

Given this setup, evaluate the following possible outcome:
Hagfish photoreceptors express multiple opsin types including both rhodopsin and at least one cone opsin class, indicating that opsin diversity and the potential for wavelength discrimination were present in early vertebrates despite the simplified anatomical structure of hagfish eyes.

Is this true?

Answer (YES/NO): NO